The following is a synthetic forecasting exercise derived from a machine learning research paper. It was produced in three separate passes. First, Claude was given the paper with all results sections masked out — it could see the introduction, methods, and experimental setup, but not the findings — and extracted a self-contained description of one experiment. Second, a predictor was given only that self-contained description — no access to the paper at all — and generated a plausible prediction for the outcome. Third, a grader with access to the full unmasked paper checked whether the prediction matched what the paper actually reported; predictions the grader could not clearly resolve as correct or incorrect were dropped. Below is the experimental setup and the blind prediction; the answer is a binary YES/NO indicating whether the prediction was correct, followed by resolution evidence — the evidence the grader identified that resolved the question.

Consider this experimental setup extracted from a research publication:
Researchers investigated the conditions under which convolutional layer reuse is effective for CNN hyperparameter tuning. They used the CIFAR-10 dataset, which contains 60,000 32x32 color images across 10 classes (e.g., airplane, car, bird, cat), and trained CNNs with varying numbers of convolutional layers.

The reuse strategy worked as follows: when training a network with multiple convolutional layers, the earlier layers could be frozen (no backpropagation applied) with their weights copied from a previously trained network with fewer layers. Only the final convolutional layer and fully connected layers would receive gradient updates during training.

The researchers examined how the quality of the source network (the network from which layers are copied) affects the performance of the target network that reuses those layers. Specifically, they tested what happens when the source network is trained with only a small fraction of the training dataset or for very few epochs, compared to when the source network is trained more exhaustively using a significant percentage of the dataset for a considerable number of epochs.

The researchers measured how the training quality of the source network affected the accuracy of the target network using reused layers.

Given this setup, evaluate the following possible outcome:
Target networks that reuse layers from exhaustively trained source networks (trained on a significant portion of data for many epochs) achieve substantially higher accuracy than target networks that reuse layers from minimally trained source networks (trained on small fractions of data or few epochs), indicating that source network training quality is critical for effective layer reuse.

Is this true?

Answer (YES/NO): YES